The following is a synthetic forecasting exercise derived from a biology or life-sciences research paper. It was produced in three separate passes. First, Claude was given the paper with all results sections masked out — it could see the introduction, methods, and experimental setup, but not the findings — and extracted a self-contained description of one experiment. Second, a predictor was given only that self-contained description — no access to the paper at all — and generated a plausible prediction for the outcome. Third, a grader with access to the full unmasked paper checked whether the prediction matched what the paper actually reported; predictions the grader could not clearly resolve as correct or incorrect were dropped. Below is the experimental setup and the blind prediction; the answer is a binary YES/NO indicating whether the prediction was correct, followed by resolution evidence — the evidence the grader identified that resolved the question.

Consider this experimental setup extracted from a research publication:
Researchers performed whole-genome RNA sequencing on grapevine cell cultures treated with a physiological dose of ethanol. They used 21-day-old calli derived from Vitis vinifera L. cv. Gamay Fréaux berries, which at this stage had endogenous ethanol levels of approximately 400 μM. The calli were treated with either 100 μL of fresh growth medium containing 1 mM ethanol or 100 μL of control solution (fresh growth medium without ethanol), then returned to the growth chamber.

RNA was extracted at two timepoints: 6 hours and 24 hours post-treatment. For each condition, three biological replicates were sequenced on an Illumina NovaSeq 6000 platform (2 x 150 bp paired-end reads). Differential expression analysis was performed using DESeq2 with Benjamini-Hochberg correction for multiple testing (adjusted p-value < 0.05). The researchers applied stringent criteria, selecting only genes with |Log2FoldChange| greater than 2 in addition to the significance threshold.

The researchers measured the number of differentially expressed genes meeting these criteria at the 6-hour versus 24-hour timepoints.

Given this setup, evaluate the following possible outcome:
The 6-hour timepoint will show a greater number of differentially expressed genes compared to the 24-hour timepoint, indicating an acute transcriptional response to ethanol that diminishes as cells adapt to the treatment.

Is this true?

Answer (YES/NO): YES